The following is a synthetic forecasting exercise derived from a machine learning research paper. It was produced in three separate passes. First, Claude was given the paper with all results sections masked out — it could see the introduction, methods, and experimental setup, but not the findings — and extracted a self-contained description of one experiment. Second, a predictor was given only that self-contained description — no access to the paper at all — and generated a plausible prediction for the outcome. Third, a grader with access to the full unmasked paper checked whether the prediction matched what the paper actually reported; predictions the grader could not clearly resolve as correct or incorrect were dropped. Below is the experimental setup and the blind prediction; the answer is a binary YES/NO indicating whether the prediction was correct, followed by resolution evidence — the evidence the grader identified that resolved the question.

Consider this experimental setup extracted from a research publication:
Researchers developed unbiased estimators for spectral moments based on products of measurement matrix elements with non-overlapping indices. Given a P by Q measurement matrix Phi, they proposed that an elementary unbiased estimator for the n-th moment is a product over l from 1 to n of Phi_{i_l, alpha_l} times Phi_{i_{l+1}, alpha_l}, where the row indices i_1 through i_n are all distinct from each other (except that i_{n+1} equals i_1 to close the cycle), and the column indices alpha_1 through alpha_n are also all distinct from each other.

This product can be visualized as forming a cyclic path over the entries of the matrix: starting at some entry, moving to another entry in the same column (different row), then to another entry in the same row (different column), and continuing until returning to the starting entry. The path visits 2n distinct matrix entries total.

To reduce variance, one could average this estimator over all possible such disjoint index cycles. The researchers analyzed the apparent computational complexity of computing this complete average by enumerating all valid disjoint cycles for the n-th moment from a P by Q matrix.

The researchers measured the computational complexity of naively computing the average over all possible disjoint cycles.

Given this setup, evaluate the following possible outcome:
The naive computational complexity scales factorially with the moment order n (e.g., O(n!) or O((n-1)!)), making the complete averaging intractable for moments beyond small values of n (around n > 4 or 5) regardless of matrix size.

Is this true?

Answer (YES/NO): NO